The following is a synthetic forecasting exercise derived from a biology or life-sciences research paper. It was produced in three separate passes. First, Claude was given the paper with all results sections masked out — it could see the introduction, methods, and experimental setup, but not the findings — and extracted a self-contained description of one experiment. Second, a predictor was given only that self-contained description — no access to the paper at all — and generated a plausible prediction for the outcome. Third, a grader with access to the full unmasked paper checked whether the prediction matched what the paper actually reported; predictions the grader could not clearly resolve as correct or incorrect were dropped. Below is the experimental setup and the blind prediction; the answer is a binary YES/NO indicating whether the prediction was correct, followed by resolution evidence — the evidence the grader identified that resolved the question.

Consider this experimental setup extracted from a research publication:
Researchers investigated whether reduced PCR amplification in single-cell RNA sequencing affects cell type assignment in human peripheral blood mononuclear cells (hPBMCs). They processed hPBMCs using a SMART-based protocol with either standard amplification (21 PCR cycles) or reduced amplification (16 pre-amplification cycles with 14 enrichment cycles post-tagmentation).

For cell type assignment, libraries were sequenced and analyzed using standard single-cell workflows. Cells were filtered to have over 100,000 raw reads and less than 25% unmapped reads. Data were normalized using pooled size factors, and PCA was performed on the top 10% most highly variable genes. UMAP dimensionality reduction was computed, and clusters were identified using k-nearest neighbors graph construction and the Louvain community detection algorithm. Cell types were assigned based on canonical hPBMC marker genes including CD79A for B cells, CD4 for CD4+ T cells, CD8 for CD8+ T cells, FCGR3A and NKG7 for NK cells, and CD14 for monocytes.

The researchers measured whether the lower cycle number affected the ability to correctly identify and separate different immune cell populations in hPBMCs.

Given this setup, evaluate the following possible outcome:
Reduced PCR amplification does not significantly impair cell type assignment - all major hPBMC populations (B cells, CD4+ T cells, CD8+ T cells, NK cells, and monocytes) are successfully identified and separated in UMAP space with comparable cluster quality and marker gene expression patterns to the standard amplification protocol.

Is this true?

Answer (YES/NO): YES